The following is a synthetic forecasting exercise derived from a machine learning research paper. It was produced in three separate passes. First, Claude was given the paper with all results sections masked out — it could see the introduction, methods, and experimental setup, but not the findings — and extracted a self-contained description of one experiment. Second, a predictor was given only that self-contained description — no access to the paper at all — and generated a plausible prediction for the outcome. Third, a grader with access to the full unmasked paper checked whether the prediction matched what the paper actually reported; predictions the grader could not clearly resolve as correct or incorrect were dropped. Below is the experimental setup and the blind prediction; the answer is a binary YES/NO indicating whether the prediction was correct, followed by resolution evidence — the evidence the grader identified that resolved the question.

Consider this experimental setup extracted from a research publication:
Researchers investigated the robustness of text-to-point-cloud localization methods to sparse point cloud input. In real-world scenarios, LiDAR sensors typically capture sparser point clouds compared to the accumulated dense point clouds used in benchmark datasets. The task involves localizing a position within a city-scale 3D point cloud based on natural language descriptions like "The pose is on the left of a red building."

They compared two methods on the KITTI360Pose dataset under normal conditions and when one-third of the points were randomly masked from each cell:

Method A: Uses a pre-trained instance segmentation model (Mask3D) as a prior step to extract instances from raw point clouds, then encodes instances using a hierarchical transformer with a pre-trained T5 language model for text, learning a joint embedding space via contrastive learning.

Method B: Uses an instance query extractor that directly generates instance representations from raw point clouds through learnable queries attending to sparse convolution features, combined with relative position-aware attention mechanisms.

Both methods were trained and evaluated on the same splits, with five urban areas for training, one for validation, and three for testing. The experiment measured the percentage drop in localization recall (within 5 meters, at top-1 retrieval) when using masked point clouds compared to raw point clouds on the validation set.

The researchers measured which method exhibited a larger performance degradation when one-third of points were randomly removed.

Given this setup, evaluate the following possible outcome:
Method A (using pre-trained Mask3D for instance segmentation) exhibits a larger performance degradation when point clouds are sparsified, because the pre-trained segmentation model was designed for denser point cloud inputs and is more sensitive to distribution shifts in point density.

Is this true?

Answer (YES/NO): YES